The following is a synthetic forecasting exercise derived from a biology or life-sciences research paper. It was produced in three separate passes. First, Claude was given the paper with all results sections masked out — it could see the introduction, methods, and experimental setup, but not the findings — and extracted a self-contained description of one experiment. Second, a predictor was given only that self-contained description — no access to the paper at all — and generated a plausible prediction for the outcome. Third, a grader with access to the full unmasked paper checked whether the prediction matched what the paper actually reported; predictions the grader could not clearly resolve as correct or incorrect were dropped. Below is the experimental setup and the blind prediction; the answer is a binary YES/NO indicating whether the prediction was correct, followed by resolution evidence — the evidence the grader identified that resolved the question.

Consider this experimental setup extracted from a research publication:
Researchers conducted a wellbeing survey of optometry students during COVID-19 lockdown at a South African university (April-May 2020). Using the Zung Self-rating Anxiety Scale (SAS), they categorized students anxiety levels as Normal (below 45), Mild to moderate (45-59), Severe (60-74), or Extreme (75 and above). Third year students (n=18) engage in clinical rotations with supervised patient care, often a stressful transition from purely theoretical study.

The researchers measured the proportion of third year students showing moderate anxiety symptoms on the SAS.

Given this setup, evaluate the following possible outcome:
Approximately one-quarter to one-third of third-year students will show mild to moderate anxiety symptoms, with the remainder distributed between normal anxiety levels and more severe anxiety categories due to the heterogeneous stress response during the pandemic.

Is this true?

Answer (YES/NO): YES